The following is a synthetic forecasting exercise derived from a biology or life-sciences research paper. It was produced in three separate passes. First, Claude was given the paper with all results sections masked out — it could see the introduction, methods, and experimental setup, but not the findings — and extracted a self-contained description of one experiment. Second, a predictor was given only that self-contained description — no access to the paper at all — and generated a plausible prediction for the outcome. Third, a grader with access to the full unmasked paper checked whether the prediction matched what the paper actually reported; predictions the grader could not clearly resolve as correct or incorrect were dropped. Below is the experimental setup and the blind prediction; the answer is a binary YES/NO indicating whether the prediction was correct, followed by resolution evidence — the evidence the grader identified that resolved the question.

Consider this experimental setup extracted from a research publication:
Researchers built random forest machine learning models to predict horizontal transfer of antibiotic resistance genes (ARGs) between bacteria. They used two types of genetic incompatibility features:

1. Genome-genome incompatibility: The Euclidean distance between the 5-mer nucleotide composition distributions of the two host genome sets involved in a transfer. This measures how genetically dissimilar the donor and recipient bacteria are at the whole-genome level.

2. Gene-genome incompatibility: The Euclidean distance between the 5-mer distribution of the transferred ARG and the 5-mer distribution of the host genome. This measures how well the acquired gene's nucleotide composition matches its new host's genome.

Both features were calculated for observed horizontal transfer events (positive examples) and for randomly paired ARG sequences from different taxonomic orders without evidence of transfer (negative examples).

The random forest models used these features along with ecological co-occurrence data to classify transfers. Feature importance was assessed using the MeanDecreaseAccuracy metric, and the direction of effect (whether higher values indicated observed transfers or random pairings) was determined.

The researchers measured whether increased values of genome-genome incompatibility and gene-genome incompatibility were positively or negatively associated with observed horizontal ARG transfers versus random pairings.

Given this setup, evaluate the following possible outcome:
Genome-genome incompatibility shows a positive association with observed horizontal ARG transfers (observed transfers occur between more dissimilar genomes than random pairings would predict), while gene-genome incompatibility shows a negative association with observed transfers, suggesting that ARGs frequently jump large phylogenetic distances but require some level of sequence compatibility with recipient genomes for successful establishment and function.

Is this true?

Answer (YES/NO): NO